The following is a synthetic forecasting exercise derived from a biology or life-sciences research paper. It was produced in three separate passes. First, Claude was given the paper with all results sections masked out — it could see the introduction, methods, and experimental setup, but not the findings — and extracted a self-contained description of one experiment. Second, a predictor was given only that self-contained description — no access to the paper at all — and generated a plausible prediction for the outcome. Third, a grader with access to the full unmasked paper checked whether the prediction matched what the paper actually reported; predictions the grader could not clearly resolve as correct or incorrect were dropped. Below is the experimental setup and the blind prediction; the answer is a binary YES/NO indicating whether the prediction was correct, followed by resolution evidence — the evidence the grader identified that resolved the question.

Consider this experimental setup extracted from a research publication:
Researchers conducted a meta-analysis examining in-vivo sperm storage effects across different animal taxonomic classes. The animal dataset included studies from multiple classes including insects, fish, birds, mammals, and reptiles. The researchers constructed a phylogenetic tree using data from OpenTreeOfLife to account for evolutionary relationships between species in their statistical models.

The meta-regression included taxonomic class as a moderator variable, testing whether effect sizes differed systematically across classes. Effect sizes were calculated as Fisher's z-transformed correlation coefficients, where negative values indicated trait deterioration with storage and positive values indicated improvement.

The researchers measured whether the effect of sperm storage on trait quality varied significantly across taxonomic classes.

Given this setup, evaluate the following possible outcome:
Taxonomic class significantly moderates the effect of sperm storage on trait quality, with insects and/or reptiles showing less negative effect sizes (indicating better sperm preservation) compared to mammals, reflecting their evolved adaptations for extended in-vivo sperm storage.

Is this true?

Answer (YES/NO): NO